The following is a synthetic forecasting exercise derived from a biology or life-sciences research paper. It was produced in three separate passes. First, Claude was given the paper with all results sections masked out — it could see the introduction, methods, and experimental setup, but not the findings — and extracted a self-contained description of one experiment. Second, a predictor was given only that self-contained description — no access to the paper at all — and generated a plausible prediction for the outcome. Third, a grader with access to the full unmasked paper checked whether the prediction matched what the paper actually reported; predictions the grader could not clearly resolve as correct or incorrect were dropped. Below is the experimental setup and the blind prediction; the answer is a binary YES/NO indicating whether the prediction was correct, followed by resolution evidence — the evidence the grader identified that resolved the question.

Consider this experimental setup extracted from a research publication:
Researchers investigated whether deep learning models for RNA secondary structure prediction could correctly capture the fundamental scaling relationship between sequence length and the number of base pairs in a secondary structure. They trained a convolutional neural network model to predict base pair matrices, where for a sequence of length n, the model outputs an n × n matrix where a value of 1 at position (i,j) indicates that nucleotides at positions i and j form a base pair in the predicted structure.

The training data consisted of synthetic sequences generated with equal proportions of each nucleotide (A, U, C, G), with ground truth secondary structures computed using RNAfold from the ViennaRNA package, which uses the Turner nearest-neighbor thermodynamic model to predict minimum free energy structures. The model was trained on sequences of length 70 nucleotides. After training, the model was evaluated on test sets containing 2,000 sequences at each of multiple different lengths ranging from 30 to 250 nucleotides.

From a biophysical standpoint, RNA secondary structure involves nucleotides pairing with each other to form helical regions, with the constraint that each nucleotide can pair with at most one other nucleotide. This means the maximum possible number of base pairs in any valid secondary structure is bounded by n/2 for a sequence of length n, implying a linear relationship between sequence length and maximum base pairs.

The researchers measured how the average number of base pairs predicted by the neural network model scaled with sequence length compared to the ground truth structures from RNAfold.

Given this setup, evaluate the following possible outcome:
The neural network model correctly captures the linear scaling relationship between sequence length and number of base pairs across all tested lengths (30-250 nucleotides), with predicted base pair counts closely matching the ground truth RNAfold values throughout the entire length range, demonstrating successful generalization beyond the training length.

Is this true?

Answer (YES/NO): NO